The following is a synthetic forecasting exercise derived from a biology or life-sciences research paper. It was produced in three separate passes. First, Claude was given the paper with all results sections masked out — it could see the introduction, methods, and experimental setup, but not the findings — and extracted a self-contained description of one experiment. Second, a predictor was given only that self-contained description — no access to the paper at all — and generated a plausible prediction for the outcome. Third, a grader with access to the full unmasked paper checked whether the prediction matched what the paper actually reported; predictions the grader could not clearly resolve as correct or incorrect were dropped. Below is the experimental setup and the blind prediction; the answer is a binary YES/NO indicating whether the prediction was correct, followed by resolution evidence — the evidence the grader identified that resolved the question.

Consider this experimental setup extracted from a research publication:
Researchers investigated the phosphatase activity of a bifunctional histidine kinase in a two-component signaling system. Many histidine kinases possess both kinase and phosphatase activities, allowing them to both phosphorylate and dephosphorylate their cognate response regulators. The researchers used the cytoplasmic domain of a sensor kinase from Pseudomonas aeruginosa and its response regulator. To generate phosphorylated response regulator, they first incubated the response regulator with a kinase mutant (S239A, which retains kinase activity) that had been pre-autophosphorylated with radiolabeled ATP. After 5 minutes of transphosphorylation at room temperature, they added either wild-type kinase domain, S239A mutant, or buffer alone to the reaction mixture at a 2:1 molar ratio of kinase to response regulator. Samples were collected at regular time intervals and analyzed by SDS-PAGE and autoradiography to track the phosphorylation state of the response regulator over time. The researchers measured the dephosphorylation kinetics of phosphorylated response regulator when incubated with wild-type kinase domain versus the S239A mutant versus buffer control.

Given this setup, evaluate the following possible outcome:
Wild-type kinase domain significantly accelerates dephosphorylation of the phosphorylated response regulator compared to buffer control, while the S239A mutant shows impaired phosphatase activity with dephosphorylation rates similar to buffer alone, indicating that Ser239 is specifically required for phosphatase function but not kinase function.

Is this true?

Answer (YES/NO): YES